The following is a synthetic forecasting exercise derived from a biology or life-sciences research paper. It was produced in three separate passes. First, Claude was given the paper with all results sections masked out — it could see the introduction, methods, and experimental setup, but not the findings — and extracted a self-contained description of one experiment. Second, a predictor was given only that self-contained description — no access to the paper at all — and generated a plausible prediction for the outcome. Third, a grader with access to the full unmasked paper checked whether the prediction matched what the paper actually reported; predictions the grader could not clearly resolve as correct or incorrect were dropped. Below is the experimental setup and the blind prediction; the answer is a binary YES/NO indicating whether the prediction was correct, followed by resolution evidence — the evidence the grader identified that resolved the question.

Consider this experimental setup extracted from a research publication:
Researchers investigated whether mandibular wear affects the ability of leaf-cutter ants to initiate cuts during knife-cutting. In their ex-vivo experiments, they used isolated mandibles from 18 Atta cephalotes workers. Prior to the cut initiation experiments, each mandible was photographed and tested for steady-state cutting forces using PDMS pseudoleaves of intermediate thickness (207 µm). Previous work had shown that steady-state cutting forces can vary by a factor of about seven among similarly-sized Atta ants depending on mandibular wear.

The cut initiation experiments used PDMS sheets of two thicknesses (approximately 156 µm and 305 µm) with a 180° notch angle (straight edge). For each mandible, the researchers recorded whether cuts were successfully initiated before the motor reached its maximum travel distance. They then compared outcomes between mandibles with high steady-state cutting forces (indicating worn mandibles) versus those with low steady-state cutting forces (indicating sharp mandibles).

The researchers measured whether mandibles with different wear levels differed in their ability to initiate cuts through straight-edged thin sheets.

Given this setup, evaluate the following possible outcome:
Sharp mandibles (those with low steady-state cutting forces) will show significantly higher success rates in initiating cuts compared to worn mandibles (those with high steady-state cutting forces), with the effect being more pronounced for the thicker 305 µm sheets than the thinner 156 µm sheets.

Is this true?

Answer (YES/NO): NO